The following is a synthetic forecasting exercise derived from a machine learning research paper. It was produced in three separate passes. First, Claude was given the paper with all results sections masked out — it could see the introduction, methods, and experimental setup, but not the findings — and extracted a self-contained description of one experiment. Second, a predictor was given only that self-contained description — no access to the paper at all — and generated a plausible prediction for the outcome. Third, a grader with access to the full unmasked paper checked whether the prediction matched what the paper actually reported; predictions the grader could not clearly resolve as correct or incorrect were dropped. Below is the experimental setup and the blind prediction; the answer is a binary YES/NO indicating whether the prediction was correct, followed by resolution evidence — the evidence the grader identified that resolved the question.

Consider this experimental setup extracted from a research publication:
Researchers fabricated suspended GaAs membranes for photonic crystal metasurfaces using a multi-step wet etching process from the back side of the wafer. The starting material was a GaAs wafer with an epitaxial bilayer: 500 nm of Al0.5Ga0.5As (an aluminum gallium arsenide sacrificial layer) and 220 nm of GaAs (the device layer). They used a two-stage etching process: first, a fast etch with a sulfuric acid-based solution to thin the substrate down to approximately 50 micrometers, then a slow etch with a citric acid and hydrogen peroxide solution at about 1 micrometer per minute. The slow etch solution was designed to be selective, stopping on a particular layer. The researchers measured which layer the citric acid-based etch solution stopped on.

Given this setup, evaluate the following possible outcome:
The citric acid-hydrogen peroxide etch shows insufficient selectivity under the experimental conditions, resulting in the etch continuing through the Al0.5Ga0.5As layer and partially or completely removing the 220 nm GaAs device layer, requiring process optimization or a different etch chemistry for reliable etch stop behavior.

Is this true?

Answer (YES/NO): NO